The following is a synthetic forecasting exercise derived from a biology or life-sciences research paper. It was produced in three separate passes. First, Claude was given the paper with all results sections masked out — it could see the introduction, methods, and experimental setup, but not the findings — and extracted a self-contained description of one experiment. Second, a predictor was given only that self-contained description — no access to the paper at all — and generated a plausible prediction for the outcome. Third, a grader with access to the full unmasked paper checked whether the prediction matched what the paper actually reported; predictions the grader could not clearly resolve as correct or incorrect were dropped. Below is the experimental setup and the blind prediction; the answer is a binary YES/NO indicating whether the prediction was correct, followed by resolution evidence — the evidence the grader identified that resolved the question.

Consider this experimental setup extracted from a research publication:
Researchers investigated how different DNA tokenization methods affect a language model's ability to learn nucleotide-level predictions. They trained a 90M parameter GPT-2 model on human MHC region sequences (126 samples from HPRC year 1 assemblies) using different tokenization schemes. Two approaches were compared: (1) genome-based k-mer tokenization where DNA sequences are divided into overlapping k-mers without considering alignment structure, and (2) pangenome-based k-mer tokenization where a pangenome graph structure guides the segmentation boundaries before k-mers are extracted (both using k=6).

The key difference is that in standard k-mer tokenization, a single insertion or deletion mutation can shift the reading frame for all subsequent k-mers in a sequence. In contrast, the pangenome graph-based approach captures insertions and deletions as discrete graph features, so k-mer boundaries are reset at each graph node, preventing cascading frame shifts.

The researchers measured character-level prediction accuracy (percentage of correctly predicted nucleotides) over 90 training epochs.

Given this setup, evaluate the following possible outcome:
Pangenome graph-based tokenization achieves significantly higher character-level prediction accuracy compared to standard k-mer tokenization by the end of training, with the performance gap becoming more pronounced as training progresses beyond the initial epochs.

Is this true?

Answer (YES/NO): NO